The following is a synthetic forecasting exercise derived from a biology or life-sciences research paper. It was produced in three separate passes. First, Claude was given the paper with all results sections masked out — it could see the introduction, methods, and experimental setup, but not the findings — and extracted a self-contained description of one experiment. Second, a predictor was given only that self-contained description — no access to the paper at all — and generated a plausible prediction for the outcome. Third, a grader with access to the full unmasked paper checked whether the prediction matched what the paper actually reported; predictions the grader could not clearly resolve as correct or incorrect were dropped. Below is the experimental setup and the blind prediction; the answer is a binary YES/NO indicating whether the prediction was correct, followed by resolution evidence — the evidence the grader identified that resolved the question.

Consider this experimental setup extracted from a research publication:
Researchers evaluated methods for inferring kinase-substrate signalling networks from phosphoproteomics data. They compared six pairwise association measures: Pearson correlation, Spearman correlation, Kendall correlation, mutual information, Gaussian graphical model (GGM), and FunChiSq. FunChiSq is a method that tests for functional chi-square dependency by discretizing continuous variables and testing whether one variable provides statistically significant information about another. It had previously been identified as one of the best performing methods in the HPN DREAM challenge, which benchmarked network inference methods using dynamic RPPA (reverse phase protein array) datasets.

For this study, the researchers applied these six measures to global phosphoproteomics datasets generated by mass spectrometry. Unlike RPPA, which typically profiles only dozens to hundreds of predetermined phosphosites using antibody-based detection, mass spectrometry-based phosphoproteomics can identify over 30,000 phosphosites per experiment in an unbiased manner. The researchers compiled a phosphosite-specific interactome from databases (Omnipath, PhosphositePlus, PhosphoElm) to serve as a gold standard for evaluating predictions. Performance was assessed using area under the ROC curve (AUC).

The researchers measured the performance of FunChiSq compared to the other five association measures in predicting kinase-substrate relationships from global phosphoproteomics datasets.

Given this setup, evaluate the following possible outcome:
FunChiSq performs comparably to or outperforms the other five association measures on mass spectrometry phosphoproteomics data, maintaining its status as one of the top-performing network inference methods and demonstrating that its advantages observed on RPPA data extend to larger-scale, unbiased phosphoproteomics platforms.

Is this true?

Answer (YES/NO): NO